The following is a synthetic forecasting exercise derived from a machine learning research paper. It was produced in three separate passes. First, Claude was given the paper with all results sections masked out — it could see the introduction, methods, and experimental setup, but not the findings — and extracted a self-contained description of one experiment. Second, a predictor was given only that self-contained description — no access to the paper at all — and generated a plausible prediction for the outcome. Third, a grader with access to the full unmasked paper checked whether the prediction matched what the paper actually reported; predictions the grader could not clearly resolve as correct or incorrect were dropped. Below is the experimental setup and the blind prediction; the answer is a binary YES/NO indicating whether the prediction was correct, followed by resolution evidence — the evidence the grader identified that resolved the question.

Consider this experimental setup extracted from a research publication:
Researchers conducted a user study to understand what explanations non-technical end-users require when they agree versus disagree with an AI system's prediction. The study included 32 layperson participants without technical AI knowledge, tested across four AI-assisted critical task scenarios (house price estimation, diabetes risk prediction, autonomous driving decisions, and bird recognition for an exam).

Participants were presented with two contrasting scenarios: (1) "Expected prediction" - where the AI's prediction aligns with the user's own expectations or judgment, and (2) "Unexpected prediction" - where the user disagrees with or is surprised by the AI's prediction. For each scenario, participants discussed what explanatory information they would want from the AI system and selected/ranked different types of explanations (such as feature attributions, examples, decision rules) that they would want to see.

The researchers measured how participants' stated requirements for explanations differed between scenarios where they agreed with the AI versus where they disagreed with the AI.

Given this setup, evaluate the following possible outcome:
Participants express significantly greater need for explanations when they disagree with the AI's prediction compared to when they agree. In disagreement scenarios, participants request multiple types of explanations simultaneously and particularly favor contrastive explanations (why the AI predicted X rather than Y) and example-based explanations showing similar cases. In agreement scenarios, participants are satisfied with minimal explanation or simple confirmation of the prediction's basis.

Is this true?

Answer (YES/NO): NO